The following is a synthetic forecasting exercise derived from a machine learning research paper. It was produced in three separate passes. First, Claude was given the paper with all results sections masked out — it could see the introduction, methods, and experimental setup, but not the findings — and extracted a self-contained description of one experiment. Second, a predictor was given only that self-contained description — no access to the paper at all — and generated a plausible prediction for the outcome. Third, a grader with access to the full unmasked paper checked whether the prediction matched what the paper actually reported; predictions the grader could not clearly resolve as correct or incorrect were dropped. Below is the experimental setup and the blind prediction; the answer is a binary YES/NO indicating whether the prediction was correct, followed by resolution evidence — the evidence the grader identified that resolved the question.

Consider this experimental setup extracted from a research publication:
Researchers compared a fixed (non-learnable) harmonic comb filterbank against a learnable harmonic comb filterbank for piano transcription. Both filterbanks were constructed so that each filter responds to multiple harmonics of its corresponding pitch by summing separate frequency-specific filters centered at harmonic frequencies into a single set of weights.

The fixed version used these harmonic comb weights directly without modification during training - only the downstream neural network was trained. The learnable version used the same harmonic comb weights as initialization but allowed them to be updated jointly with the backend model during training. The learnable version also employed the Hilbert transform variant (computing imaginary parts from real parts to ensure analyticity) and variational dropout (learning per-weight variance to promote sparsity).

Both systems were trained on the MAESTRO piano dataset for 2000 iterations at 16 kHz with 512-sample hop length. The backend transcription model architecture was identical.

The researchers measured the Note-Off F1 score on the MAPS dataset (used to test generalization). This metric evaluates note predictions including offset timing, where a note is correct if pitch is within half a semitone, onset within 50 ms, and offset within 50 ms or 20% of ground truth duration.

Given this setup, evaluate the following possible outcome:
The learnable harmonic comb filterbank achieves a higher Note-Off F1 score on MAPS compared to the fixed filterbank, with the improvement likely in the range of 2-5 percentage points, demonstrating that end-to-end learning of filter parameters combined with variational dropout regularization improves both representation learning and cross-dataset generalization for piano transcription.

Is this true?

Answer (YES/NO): NO